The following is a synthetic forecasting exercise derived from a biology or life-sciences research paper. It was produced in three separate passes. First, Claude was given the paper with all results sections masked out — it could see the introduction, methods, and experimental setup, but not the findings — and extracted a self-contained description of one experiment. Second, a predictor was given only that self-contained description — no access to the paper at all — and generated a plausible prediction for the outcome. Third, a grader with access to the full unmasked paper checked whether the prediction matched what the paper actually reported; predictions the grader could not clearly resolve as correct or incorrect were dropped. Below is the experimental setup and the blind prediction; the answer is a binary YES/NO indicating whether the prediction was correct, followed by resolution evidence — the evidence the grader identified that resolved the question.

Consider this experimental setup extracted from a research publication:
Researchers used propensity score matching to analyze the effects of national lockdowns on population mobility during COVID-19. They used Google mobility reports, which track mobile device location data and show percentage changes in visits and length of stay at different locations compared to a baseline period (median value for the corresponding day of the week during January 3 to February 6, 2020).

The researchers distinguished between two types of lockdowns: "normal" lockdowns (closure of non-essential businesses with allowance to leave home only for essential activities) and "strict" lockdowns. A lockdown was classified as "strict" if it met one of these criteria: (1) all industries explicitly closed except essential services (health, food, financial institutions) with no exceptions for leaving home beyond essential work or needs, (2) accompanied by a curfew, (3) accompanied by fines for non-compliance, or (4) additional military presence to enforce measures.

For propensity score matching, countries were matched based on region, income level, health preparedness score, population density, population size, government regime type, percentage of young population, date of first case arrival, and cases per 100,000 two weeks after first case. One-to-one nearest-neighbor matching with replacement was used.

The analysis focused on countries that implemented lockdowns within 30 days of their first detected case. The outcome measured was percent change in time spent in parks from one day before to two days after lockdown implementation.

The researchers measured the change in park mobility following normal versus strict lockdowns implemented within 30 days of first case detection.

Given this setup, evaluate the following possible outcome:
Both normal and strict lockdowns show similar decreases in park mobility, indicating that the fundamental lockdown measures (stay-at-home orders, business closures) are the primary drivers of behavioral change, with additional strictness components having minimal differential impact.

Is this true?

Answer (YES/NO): NO